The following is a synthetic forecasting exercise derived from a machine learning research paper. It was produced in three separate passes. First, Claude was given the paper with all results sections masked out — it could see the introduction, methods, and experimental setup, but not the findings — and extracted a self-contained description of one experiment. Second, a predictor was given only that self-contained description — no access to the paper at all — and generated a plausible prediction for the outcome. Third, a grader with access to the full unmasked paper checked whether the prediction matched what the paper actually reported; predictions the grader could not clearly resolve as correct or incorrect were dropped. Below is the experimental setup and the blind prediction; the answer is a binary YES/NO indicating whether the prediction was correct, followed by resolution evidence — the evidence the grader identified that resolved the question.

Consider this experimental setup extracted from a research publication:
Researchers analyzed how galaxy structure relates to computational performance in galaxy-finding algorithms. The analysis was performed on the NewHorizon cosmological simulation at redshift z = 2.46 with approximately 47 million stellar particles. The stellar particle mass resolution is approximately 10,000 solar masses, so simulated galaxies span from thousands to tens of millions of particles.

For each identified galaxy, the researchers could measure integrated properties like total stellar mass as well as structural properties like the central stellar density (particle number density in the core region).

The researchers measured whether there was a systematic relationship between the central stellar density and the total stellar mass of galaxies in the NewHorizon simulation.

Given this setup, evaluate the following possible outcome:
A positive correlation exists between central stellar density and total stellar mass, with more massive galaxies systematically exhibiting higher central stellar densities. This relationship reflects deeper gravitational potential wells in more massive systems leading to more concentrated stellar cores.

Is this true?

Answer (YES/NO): YES